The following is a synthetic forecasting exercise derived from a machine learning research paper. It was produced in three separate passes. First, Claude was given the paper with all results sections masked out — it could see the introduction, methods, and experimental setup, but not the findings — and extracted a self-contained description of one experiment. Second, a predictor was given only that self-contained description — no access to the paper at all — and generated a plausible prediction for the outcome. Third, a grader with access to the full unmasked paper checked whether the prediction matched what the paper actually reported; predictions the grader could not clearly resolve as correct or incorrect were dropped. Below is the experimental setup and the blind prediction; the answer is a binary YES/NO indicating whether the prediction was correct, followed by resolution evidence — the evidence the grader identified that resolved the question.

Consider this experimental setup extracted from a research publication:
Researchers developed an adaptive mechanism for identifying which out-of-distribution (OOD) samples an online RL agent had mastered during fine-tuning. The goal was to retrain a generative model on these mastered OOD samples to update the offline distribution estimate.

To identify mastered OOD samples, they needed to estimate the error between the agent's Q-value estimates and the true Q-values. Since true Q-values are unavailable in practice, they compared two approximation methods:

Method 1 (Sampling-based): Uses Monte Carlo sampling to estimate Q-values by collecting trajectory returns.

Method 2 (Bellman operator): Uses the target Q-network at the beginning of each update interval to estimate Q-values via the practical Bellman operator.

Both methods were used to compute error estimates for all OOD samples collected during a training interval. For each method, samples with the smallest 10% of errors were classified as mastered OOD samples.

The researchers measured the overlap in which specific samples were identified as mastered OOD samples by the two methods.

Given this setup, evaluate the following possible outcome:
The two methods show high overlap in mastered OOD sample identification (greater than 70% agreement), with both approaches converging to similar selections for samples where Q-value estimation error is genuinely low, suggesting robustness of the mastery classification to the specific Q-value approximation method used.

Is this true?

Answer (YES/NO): YES